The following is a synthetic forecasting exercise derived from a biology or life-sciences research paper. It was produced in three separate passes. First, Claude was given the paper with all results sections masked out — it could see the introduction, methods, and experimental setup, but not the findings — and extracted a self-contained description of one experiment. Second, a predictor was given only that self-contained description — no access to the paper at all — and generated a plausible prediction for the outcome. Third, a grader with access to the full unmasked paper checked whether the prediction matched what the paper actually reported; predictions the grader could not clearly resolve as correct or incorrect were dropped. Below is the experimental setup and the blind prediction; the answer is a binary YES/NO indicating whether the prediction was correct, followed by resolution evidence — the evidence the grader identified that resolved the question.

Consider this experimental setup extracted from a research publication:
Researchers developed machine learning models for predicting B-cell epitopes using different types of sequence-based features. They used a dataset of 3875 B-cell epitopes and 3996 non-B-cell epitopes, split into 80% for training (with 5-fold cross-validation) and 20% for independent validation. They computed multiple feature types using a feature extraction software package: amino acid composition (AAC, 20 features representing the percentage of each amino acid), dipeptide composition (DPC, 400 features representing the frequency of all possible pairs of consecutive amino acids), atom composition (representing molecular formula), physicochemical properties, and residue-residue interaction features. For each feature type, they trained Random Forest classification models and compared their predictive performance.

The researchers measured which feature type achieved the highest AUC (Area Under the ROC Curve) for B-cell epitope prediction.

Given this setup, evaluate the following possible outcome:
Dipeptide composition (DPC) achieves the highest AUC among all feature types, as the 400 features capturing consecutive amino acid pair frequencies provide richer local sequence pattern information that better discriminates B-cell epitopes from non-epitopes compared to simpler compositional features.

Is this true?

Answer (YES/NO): YES